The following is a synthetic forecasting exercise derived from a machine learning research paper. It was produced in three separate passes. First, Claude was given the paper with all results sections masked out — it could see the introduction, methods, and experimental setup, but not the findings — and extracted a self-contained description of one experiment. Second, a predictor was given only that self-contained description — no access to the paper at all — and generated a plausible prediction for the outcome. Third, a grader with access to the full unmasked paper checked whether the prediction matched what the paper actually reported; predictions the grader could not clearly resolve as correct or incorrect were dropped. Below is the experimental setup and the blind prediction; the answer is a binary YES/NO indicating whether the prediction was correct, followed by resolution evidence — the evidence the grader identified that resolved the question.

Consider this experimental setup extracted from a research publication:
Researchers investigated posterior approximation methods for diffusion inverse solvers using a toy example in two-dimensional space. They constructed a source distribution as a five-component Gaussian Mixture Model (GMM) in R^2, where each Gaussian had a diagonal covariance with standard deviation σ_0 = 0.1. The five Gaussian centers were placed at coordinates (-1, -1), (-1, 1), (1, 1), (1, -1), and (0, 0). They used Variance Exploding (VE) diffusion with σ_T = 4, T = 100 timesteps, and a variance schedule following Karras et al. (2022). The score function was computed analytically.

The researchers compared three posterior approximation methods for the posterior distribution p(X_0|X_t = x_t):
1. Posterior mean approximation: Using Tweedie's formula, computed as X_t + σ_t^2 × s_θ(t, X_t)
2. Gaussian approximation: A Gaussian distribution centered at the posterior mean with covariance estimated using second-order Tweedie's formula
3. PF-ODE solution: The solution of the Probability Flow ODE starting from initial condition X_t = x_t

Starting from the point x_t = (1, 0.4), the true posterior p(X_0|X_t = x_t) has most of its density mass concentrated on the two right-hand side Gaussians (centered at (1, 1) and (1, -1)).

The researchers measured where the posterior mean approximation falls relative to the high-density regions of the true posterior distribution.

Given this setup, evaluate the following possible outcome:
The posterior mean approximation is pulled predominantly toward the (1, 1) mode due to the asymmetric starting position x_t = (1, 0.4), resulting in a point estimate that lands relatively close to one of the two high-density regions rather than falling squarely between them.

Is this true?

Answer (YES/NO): NO